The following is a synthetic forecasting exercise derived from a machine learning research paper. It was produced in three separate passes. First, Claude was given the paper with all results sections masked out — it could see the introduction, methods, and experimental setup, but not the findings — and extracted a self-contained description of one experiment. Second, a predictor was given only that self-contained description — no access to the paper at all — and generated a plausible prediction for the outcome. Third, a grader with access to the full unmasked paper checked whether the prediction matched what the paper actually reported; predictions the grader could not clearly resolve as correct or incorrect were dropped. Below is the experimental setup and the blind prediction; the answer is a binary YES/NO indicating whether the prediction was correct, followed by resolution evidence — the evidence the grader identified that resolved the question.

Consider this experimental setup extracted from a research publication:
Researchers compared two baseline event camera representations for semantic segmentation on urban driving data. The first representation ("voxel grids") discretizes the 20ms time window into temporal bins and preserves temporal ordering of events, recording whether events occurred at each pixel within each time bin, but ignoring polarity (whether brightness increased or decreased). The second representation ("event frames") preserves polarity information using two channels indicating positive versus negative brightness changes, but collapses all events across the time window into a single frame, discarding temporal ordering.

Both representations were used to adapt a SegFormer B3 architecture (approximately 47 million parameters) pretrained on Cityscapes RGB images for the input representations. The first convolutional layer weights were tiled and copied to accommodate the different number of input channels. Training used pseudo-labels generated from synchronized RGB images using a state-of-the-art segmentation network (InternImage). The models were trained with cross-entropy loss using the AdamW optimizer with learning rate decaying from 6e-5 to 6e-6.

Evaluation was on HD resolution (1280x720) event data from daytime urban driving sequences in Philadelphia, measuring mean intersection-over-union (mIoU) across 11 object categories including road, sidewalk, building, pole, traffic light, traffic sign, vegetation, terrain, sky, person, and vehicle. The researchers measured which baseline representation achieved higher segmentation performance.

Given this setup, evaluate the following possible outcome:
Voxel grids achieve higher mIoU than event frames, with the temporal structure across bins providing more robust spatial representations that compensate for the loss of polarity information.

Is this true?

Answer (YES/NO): YES